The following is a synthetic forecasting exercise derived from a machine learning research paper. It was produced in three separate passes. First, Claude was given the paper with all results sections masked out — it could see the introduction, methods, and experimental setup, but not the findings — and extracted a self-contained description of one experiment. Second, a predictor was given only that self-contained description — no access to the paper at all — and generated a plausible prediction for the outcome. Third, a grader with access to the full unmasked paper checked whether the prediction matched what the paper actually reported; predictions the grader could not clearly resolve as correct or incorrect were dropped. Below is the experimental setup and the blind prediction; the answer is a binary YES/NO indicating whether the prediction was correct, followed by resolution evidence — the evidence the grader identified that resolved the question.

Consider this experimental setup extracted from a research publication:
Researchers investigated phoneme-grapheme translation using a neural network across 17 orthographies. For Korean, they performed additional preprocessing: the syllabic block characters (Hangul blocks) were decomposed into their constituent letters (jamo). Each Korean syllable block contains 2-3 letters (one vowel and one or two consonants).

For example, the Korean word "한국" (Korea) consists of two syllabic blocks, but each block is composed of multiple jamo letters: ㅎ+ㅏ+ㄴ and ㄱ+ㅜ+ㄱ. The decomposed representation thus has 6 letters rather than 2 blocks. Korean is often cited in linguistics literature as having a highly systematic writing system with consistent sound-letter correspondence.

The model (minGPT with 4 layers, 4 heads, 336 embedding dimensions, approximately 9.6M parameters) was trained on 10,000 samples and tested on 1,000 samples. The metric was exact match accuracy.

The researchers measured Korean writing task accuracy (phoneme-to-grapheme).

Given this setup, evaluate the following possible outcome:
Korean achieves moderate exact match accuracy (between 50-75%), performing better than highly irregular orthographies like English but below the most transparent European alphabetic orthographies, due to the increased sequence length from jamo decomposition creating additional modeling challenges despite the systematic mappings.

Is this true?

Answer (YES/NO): NO